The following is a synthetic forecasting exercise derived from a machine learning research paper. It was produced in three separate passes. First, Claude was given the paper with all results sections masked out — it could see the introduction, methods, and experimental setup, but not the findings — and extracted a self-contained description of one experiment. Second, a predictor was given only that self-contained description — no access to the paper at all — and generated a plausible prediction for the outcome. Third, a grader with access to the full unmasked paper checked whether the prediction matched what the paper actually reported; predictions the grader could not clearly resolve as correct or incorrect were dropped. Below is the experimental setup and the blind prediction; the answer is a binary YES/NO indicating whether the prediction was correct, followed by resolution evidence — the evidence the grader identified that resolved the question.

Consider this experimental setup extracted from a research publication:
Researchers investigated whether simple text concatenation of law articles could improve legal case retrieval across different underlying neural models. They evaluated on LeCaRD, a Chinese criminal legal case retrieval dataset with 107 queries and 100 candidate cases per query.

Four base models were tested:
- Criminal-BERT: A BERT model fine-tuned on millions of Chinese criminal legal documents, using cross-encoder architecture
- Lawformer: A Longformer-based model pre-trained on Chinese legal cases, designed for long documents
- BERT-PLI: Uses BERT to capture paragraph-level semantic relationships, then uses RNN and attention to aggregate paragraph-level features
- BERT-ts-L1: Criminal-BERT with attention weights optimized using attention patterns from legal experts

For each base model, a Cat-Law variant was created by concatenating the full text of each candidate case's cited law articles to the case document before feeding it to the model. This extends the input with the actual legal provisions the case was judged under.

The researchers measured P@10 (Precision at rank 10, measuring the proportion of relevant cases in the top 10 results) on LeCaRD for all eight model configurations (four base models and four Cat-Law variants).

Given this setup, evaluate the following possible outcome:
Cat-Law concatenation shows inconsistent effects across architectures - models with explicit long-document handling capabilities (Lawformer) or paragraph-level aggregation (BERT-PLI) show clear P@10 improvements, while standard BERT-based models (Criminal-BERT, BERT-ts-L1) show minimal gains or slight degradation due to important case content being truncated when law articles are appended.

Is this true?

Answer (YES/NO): NO